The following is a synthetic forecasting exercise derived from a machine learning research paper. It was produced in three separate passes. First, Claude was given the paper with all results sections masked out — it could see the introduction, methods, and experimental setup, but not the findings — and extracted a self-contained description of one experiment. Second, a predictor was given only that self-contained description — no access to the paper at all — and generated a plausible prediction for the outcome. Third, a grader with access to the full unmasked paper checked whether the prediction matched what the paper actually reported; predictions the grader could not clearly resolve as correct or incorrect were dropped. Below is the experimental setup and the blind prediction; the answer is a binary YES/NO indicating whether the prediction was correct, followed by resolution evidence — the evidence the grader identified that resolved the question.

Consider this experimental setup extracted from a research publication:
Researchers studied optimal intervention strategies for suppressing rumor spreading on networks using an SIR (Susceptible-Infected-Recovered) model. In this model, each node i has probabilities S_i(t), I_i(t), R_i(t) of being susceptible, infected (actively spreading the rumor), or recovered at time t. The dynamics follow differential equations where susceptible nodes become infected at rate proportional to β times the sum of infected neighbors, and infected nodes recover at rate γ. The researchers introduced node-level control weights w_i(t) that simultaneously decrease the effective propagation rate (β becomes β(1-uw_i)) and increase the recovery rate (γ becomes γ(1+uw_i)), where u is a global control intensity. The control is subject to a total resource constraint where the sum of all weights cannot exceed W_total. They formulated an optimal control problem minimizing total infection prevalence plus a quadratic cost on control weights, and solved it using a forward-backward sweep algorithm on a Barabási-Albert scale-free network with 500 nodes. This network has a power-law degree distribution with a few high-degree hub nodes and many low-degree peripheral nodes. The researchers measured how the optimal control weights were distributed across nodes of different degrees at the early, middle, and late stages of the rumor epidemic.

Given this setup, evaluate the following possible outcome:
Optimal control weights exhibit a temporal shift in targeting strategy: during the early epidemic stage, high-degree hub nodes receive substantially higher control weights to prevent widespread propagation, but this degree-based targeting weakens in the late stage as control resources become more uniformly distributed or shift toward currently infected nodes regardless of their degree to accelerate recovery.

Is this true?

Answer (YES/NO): NO